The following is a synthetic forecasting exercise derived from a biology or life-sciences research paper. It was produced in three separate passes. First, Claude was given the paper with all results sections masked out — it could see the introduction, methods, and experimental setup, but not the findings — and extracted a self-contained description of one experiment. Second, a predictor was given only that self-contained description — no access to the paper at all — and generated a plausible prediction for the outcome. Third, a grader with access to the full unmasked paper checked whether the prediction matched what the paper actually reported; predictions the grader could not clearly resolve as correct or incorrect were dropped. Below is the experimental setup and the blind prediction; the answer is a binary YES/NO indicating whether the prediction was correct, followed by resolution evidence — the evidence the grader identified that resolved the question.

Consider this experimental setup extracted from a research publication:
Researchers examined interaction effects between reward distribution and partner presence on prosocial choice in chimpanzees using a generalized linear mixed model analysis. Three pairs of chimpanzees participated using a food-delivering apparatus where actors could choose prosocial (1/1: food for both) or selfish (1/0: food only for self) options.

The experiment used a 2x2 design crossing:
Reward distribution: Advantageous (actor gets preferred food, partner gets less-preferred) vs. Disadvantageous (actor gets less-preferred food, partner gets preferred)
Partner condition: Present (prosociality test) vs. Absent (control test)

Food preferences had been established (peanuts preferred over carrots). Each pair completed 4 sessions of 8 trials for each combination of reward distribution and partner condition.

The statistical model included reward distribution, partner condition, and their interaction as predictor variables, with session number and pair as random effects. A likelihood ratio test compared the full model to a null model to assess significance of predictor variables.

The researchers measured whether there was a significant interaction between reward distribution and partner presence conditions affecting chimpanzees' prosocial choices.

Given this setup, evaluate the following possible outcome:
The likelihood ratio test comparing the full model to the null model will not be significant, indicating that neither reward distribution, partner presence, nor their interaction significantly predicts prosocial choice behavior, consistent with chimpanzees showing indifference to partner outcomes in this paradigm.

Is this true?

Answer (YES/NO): NO